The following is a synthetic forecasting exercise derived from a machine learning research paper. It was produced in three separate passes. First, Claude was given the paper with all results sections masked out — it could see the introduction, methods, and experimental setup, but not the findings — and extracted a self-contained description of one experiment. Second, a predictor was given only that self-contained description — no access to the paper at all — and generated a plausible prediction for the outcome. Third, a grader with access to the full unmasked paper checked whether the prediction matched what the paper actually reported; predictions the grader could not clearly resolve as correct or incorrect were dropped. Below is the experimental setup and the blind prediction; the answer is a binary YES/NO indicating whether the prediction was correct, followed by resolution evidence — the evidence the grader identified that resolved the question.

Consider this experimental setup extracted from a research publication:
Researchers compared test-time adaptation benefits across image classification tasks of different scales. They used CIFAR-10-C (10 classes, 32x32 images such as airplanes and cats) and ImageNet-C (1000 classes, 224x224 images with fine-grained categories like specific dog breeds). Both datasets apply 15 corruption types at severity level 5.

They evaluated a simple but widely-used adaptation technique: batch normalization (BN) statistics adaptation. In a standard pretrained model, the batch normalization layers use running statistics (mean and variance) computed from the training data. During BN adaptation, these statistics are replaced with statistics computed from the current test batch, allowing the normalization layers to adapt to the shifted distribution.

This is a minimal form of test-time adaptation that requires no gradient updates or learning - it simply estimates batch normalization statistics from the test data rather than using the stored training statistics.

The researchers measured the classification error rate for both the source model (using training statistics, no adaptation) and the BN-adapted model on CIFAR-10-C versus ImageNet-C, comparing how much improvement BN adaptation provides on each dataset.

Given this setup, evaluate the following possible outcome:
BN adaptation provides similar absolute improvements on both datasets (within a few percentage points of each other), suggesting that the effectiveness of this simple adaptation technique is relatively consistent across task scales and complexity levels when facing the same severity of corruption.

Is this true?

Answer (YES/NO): NO